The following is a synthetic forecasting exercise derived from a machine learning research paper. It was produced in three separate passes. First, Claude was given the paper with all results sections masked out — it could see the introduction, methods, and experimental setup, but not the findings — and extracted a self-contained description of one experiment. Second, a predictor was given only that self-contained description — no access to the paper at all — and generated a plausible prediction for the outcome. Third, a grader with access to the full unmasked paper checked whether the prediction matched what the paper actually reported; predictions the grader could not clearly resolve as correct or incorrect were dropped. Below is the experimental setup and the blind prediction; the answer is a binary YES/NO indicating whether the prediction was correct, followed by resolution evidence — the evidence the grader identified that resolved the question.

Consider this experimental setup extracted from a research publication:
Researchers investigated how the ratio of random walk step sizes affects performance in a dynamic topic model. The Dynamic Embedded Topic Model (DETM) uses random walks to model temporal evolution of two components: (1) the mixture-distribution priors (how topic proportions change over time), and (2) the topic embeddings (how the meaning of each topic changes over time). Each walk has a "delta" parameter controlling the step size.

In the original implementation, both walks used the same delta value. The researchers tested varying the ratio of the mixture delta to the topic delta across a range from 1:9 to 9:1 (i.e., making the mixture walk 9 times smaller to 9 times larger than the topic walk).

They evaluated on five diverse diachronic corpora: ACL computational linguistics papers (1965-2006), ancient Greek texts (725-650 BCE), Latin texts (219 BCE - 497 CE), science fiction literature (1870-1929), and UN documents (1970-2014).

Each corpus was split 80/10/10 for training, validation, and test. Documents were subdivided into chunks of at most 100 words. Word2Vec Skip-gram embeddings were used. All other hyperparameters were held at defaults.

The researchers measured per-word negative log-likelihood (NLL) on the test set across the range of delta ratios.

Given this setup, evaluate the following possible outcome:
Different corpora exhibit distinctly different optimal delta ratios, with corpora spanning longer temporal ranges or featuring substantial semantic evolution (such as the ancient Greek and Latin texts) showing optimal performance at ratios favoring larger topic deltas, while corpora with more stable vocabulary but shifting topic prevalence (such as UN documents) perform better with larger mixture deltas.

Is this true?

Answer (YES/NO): NO